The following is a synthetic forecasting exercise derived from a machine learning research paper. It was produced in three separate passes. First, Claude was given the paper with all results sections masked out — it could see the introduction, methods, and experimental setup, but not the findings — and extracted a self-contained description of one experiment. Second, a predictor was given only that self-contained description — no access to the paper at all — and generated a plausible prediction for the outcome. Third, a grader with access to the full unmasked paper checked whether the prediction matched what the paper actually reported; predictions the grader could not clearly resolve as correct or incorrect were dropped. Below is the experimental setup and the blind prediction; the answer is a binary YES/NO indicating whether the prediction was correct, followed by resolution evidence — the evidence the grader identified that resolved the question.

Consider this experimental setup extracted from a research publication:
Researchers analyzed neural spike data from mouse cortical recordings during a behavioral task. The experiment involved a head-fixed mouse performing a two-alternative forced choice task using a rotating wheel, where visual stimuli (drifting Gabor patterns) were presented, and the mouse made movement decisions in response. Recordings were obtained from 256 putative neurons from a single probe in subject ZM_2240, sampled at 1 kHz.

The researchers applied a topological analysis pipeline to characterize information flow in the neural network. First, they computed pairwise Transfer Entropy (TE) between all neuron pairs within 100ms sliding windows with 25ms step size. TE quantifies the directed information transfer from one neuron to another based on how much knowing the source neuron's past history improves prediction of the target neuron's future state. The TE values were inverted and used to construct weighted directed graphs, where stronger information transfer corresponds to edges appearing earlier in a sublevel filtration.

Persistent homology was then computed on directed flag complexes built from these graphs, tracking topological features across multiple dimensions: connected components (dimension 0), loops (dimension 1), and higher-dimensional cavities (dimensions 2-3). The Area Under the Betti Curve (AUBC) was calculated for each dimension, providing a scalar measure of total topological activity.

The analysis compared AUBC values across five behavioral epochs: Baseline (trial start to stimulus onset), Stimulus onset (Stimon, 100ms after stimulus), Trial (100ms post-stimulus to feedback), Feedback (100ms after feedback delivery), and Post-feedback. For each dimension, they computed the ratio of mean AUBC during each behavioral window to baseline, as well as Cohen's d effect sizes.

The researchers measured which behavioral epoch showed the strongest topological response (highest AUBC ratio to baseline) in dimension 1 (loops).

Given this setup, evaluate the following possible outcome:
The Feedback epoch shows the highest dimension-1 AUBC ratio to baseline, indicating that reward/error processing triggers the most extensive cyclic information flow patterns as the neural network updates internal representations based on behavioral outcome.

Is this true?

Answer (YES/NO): YES